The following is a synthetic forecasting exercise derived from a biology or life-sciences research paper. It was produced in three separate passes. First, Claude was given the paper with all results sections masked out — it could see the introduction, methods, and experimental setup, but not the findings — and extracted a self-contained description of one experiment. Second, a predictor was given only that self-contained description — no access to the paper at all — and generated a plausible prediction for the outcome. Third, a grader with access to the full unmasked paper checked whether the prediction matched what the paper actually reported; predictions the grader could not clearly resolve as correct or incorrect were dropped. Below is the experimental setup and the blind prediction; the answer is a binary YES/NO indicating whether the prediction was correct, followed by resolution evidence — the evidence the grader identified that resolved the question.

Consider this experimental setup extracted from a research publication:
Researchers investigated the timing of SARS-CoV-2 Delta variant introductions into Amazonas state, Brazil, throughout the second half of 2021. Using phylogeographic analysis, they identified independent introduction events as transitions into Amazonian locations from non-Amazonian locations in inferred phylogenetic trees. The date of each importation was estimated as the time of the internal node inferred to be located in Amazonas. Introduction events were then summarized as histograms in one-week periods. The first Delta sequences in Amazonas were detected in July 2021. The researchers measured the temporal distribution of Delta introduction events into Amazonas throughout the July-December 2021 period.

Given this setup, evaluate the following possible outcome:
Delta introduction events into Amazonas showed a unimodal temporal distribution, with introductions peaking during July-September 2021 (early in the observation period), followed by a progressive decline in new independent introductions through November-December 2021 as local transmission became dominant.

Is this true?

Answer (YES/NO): YES